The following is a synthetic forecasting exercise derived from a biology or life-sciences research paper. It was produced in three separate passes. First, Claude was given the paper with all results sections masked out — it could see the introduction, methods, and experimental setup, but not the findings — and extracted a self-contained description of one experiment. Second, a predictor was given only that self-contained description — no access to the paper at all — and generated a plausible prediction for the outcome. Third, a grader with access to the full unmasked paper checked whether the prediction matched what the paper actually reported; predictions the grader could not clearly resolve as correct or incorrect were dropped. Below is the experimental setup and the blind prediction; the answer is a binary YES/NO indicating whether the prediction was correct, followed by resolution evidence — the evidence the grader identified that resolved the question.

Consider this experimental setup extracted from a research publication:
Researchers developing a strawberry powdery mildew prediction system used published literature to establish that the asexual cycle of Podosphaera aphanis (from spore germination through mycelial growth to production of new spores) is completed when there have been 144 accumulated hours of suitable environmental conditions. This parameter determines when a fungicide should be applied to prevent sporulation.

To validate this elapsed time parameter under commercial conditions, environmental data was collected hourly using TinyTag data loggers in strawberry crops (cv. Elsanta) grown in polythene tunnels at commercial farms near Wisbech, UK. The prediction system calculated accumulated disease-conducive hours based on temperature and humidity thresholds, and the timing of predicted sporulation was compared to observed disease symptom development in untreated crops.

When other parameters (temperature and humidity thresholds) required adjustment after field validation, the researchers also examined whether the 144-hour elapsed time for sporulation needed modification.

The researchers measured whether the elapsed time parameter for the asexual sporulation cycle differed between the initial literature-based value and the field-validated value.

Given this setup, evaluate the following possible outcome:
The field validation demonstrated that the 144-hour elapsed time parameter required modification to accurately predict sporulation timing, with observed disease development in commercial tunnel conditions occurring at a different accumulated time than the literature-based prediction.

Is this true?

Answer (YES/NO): NO